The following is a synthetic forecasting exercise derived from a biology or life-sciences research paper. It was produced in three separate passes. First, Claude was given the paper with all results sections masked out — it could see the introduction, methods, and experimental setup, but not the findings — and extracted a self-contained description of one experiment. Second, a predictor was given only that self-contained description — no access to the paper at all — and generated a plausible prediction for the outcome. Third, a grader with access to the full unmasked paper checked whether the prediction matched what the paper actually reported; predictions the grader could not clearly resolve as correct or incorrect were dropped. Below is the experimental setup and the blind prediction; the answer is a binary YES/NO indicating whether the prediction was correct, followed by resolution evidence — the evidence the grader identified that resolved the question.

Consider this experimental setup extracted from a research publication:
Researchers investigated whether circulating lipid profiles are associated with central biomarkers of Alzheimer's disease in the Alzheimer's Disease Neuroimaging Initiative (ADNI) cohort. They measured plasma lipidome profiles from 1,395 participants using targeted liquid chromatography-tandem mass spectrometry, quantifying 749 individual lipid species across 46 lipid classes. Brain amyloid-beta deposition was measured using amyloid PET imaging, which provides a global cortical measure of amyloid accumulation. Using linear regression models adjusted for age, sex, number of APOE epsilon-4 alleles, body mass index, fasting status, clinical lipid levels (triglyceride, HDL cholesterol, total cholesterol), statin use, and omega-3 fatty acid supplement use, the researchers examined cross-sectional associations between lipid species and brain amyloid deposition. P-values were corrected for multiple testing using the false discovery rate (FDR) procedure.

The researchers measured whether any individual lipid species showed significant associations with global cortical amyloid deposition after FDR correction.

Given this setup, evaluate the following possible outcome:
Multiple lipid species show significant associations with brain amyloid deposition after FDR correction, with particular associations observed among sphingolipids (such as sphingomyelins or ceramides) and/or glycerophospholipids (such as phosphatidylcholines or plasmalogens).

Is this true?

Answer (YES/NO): YES